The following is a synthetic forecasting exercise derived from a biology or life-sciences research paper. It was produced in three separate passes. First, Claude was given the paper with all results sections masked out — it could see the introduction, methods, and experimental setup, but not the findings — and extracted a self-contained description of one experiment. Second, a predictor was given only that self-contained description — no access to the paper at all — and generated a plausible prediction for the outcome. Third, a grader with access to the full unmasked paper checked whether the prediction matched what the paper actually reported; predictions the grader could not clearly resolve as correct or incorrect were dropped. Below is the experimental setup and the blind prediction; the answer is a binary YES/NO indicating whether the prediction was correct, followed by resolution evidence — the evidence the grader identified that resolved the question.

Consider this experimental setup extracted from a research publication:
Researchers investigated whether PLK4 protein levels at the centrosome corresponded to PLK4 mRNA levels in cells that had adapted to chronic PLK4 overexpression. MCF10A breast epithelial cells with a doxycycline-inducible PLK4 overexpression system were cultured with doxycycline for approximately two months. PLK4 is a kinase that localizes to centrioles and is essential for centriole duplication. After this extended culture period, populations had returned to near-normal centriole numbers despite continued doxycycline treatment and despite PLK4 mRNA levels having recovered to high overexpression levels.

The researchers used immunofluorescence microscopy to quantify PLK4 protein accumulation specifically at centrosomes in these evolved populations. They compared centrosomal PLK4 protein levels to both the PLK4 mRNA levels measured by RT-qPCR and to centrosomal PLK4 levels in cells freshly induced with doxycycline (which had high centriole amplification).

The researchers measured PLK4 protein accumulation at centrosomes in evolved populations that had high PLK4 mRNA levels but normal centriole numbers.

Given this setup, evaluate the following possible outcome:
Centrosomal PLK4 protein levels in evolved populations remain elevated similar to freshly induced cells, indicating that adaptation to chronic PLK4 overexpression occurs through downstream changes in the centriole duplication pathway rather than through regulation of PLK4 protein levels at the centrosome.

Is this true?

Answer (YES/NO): NO